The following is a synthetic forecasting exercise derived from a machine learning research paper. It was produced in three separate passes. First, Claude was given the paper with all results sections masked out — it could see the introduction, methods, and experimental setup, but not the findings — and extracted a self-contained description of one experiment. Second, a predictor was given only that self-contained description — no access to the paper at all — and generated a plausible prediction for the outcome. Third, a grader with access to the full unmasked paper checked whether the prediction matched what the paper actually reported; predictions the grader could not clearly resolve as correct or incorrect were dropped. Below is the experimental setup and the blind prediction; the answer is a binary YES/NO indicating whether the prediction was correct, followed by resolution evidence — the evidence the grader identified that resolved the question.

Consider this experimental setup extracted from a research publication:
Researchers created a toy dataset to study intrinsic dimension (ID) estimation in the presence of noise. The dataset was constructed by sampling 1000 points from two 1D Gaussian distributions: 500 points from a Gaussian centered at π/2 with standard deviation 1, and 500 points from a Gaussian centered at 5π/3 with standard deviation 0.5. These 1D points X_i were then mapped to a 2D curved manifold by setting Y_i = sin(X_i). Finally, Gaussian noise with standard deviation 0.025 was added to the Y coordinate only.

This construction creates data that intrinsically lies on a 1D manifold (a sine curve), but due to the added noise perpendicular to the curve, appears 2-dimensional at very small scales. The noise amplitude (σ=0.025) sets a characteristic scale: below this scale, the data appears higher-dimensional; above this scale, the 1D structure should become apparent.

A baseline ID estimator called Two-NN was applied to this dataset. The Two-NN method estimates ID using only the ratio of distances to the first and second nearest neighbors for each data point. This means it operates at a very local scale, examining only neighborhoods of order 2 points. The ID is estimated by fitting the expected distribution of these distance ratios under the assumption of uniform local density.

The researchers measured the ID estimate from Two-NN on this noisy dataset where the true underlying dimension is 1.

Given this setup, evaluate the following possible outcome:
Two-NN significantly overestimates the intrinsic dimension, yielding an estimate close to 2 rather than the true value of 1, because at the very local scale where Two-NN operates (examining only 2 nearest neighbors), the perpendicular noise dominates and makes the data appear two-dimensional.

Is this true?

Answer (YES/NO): YES